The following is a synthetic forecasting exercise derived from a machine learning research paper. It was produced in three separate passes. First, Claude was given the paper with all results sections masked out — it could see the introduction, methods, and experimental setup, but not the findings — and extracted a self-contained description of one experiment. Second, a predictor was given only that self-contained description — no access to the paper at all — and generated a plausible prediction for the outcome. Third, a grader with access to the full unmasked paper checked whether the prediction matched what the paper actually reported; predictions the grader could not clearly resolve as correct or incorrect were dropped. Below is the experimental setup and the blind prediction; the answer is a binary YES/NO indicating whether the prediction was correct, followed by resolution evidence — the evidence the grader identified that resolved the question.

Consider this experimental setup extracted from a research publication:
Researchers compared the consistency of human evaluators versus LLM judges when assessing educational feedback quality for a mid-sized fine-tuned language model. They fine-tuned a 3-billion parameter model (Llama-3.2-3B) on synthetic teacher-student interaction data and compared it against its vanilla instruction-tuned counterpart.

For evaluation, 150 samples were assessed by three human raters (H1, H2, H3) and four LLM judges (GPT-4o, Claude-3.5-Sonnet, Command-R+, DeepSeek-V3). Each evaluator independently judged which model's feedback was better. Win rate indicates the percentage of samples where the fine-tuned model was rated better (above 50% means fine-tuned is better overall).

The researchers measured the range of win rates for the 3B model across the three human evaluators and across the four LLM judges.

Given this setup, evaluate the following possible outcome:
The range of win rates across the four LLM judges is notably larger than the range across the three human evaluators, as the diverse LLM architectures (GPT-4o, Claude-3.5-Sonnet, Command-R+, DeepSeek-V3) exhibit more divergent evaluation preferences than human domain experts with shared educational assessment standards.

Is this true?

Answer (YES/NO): YES